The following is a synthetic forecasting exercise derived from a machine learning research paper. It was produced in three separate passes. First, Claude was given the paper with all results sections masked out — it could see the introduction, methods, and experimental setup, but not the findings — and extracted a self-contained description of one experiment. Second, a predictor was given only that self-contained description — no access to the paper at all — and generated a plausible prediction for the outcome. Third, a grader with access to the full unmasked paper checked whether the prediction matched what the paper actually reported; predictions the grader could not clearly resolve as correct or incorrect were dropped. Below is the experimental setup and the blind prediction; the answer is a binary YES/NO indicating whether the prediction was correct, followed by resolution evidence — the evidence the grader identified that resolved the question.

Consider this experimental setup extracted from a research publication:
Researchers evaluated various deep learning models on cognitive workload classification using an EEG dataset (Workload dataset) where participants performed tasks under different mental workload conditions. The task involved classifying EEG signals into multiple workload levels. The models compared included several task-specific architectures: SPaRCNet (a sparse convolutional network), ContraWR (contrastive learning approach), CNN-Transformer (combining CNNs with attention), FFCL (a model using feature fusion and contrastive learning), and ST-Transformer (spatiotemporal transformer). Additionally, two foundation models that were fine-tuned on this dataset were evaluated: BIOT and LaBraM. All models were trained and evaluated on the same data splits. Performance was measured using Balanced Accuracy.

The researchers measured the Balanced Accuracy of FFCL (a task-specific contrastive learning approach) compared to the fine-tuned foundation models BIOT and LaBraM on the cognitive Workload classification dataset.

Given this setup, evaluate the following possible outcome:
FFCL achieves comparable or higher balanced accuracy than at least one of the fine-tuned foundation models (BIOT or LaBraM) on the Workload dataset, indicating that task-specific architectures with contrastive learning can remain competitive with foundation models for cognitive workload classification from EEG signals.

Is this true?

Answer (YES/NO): YES